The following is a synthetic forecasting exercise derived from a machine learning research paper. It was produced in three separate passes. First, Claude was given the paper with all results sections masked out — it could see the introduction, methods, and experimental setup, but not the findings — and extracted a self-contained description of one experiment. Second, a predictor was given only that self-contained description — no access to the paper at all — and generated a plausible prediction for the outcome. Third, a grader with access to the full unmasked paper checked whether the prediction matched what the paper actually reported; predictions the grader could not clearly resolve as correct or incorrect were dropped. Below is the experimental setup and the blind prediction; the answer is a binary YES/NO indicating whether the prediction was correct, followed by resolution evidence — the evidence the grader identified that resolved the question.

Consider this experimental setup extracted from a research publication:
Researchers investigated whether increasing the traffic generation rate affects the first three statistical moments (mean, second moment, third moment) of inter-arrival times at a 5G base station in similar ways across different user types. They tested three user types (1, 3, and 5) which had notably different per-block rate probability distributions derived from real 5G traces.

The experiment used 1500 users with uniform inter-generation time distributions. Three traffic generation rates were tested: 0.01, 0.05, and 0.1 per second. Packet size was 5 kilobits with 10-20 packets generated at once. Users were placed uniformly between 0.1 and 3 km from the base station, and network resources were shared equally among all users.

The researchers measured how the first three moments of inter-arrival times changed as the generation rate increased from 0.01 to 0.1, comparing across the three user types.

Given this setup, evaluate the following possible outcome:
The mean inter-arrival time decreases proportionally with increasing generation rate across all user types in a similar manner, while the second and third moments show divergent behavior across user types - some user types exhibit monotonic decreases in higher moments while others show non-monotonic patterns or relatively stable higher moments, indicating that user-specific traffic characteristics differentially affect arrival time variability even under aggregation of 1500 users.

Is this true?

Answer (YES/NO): NO